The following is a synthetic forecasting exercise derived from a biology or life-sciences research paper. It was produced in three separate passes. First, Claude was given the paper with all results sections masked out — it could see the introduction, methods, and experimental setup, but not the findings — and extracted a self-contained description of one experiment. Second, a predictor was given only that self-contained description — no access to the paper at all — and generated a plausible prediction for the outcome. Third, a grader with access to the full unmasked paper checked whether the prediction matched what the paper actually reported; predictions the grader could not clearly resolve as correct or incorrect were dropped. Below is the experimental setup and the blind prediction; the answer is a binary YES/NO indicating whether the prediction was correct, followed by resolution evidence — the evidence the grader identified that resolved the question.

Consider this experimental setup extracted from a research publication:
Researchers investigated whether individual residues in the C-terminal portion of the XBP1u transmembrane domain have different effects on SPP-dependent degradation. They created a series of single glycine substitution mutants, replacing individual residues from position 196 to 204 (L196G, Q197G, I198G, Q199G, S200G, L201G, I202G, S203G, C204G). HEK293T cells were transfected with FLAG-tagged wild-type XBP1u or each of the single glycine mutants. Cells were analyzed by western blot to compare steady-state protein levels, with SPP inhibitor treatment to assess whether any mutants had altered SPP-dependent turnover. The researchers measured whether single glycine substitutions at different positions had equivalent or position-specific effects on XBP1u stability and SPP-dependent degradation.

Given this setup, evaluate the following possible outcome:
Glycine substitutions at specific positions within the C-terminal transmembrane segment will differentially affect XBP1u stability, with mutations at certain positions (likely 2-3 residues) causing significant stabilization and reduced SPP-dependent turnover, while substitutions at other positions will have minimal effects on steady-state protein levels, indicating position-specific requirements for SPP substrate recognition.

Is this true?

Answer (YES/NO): YES